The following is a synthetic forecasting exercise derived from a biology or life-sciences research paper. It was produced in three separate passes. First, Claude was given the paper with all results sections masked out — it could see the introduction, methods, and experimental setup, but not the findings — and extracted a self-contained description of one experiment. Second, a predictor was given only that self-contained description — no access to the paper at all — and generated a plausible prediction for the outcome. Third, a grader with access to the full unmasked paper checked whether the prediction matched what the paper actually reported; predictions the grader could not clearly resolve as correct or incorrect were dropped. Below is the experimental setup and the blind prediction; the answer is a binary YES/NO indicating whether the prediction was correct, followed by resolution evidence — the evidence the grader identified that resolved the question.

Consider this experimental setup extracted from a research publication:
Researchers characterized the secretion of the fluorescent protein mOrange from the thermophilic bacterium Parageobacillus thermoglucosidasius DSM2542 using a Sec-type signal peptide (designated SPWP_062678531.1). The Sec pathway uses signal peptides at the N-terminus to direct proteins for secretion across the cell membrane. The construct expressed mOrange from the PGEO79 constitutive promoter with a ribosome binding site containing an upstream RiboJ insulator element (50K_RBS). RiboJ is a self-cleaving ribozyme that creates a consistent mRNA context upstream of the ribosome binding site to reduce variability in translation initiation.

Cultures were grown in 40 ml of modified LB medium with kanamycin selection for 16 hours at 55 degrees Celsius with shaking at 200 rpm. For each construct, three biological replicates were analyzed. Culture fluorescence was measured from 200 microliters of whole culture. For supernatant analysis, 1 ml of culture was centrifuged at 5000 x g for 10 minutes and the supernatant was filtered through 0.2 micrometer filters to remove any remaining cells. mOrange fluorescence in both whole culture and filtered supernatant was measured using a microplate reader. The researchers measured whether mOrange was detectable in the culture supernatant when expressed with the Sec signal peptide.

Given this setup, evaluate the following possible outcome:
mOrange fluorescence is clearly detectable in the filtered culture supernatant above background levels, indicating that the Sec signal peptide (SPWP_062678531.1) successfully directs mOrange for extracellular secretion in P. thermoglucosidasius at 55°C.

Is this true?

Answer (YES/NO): YES